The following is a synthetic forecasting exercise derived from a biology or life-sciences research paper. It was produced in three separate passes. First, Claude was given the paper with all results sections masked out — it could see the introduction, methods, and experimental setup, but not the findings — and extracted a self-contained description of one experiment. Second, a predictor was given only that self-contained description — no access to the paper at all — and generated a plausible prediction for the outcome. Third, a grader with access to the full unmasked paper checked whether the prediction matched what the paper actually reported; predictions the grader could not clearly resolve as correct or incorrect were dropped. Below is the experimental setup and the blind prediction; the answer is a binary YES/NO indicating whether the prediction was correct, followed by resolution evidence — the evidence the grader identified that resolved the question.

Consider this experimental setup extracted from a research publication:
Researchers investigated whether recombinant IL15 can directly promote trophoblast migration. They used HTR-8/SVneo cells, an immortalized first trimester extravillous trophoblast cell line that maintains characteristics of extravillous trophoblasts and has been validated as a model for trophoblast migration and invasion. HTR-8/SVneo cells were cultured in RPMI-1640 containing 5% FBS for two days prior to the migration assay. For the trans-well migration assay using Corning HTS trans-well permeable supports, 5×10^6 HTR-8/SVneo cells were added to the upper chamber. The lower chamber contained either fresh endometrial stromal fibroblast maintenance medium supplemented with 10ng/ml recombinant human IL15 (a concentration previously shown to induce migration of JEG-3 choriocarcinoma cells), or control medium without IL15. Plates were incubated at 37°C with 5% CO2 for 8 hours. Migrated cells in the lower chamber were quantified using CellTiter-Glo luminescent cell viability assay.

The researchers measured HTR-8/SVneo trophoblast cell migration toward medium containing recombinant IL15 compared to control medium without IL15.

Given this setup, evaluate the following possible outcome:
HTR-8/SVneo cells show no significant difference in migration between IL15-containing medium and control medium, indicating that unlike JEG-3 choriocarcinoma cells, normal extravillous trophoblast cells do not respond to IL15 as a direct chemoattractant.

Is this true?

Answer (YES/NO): NO